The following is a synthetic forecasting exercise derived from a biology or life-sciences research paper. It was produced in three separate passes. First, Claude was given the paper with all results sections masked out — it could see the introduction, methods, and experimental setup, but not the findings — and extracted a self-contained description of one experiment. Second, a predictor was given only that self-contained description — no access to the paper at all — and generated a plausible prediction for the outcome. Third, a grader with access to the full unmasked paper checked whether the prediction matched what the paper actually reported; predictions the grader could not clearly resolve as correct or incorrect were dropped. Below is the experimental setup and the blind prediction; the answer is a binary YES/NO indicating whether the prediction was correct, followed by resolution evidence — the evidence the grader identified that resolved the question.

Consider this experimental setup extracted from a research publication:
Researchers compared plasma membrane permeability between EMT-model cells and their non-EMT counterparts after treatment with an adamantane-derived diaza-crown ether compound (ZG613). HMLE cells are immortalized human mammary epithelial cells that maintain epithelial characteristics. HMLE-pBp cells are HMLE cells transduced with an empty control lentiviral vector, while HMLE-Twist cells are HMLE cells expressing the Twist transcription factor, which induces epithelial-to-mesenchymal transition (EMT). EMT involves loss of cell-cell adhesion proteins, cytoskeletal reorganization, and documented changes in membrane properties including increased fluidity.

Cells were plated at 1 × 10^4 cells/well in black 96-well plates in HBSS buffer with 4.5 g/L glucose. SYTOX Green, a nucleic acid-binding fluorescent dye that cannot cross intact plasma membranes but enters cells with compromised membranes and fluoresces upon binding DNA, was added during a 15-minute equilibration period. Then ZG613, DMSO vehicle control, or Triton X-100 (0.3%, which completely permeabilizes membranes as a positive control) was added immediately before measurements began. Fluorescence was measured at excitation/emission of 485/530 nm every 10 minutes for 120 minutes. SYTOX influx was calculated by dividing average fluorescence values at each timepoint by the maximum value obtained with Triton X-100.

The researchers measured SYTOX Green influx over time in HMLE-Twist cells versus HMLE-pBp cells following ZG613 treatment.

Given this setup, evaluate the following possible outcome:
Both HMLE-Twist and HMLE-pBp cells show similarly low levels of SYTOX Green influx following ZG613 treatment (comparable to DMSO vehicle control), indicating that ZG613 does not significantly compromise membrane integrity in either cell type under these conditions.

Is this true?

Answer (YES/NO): NO